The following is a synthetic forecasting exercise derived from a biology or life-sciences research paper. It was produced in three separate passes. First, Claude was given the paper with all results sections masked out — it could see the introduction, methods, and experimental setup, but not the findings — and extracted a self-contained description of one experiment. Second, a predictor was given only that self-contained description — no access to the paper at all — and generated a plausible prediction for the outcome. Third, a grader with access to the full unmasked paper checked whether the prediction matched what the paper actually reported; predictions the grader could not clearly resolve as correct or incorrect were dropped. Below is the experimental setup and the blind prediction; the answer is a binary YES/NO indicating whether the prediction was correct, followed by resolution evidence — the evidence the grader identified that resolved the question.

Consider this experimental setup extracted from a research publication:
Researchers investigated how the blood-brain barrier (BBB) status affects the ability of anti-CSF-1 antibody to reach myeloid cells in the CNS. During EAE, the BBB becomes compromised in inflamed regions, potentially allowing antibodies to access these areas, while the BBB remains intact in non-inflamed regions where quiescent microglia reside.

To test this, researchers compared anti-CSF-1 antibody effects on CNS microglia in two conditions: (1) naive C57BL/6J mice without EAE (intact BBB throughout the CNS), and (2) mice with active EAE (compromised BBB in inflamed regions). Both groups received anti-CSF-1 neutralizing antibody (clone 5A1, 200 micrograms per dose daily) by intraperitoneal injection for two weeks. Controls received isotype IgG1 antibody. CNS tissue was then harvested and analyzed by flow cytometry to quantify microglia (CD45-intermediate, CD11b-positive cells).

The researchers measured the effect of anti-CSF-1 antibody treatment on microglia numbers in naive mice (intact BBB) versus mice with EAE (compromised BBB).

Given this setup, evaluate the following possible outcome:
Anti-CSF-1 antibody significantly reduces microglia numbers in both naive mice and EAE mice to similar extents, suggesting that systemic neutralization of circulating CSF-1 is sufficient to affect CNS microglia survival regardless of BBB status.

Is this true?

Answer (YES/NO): NO